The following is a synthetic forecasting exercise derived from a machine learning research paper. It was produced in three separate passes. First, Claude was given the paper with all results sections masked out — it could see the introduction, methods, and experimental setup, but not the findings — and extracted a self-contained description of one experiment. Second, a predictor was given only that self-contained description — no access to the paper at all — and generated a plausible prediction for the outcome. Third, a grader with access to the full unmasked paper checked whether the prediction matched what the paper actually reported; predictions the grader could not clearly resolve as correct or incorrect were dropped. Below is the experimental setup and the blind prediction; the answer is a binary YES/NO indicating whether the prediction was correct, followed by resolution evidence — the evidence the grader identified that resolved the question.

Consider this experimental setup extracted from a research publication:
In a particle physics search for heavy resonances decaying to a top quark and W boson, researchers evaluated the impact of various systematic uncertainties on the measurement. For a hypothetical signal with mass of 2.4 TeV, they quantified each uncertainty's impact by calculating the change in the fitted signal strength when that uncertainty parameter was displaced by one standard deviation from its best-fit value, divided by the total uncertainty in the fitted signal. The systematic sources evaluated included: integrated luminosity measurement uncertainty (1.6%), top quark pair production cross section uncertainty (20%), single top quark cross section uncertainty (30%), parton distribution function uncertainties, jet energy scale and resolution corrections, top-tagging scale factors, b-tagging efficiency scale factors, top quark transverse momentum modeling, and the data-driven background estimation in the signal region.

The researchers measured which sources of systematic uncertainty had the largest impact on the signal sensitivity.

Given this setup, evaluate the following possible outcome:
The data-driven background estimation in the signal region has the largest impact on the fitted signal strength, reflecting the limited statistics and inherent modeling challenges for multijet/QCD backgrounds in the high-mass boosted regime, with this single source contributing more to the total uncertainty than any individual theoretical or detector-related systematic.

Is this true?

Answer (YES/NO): NO